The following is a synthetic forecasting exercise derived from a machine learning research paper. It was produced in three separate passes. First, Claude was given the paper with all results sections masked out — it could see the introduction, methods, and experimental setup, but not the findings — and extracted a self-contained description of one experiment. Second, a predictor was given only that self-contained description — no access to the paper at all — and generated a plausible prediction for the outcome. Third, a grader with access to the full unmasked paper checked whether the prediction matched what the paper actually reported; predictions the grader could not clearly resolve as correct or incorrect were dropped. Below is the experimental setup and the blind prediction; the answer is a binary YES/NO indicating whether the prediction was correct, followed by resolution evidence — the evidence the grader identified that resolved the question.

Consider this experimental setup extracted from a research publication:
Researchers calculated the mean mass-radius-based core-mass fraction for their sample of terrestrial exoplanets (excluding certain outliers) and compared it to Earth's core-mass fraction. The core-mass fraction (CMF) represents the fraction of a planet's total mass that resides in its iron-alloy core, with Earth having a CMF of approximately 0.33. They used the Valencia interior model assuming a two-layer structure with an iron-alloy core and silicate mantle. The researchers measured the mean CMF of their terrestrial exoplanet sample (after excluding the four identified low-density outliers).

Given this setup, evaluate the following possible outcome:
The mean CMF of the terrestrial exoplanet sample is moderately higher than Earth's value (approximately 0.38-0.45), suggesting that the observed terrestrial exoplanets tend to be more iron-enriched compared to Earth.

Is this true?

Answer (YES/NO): NO